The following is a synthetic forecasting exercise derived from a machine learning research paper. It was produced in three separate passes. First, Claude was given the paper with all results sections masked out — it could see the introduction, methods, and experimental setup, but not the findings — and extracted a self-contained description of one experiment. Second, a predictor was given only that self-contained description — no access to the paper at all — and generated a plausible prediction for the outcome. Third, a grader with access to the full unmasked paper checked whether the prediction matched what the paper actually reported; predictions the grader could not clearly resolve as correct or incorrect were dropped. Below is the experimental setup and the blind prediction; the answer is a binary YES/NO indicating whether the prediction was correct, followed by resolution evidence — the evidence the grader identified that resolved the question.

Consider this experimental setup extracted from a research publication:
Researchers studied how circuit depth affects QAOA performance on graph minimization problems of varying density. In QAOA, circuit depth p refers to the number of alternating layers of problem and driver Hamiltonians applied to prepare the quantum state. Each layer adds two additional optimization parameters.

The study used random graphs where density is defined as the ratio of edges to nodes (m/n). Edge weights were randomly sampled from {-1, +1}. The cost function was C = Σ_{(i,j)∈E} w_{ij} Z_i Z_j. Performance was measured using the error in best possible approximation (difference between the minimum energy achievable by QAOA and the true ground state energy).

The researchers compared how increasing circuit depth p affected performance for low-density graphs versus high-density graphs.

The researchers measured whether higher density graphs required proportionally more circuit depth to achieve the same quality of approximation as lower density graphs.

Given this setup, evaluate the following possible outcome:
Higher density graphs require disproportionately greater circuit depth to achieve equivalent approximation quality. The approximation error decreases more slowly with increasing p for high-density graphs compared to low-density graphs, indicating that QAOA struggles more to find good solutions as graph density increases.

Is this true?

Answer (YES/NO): YES